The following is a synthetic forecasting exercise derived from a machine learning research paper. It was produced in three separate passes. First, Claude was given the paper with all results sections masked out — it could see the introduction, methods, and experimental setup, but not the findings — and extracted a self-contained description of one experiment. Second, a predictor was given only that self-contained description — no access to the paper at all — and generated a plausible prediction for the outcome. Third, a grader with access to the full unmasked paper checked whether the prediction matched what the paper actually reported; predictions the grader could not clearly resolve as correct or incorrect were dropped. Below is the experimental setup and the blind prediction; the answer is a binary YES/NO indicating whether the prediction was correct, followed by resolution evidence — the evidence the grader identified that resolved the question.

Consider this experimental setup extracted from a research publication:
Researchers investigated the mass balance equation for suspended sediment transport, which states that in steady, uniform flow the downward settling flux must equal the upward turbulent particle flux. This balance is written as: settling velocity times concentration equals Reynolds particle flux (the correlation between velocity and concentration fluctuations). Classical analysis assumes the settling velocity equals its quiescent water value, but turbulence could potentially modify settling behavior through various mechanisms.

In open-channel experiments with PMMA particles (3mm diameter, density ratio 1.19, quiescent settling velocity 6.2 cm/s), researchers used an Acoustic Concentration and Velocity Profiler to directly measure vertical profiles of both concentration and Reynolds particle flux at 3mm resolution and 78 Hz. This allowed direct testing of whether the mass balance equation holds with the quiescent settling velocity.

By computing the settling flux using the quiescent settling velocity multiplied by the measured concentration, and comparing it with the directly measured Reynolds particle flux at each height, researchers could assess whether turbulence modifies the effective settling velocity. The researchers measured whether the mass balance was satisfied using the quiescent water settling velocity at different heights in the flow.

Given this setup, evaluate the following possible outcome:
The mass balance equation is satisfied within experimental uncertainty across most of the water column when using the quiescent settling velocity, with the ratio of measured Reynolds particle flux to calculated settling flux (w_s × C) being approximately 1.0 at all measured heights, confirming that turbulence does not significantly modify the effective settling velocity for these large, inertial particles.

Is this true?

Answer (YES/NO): NO